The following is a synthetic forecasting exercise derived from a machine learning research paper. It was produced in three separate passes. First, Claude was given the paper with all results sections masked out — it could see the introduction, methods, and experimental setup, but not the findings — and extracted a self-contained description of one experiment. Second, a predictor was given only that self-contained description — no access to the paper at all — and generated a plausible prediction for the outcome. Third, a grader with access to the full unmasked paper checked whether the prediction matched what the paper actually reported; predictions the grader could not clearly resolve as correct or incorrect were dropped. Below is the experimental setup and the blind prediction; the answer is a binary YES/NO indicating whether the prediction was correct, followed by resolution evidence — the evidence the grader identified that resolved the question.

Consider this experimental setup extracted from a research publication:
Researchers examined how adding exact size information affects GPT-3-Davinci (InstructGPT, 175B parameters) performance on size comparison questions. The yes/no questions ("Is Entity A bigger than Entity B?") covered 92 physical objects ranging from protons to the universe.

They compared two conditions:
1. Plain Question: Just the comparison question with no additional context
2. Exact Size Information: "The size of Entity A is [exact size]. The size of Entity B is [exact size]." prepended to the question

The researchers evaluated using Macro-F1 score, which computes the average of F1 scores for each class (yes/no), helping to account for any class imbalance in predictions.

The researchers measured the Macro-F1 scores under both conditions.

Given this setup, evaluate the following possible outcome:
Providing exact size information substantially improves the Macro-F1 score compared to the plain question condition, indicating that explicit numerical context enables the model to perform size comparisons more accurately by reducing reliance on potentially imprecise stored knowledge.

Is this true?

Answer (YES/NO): YES